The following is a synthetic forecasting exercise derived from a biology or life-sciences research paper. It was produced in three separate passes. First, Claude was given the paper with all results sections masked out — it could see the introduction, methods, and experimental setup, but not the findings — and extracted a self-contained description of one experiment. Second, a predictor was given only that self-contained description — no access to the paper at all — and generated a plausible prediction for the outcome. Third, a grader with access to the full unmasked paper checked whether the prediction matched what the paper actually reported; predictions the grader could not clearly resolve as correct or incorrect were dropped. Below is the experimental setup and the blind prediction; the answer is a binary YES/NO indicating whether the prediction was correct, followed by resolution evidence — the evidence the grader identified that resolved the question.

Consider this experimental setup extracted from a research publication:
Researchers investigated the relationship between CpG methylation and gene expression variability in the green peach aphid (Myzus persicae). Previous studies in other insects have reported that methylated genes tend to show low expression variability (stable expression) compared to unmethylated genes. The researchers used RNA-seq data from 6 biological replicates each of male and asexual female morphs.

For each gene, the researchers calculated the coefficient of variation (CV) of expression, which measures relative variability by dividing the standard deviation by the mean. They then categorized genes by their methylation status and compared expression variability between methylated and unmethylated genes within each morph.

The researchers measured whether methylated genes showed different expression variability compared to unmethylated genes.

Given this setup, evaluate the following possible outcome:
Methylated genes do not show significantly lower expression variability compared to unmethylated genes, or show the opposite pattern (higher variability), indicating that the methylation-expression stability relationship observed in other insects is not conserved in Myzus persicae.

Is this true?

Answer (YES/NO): NO